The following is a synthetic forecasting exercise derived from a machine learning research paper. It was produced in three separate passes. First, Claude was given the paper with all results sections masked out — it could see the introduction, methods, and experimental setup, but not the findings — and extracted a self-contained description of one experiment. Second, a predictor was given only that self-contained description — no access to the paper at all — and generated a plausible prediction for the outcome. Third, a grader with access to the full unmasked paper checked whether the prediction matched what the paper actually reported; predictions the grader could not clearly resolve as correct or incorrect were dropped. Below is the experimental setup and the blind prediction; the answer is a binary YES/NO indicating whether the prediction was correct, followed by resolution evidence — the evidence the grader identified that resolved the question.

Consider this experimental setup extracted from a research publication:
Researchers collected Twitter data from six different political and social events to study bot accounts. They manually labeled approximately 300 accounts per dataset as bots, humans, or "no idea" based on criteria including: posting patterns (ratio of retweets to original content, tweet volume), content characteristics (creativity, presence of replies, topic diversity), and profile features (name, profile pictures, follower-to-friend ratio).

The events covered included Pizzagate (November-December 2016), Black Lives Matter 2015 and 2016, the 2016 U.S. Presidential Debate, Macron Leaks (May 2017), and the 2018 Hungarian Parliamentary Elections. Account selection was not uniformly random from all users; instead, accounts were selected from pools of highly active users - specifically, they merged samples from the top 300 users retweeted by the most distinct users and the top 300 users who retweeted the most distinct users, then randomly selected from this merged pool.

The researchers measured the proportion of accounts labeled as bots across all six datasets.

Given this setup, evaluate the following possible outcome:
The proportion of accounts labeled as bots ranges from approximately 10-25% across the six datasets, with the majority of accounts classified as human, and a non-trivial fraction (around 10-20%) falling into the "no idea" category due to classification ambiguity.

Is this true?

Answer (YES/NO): NO